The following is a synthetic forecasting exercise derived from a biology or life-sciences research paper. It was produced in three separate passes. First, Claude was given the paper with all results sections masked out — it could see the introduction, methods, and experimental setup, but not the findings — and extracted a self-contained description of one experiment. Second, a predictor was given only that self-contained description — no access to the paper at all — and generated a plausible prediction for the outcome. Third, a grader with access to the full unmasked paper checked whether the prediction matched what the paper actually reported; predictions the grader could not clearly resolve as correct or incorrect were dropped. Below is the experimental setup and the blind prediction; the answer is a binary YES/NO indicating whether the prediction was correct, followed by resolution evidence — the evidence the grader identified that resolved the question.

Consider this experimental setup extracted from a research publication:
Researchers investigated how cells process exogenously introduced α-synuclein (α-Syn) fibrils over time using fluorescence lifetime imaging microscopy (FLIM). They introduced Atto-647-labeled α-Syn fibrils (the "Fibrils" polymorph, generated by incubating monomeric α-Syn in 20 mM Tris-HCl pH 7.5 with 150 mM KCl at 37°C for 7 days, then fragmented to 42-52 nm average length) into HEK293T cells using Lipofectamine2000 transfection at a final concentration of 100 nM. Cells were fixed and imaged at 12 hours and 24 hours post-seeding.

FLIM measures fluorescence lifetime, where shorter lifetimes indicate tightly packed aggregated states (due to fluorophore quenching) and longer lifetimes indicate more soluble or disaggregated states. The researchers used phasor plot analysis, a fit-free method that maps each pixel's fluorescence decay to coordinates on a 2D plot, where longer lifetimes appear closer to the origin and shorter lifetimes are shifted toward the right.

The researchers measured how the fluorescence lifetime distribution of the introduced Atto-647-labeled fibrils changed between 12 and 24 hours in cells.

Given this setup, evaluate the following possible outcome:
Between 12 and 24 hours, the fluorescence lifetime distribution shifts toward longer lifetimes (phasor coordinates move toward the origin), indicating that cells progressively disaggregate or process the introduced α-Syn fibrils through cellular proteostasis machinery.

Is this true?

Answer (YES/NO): YES